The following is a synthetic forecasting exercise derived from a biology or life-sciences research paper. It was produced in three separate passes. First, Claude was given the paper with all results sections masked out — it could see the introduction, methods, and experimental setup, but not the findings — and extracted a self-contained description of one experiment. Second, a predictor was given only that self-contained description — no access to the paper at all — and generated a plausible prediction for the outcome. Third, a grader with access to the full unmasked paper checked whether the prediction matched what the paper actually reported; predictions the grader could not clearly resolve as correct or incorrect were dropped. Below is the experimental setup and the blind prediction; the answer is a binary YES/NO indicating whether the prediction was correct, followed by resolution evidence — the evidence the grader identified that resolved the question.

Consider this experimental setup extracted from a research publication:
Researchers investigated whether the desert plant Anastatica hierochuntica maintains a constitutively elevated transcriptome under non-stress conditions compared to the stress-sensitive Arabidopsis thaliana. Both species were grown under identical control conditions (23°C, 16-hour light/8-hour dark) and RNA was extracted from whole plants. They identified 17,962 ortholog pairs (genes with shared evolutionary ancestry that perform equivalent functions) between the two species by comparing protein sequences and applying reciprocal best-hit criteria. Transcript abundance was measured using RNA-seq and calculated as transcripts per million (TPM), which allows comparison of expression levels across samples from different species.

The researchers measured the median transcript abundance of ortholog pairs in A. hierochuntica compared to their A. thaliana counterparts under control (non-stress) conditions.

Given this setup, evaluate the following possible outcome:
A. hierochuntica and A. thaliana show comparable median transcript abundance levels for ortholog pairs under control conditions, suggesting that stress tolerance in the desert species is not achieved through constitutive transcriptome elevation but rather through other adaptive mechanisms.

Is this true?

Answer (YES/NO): NO